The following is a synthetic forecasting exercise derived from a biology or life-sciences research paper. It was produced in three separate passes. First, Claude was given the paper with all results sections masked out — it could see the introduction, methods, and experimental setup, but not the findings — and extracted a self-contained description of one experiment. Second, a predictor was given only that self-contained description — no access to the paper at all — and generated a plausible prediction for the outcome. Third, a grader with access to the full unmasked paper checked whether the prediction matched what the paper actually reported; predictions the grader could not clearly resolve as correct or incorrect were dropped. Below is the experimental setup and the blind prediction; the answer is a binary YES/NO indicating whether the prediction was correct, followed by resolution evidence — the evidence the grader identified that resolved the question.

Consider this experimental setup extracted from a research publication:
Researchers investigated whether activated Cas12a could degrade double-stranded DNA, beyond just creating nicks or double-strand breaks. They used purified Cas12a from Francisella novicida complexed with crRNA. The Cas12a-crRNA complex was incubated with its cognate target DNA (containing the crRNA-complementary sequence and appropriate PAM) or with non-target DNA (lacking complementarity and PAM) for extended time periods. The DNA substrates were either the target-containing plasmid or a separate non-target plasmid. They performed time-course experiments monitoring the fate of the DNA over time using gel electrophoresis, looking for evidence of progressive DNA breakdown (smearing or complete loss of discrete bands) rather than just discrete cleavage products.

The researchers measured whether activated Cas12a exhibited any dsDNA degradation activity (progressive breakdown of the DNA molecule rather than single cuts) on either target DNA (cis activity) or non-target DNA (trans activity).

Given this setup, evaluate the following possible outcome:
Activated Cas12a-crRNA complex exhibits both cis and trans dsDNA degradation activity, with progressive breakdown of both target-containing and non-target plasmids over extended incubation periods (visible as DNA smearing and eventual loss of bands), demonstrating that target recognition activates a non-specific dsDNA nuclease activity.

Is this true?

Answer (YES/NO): YES